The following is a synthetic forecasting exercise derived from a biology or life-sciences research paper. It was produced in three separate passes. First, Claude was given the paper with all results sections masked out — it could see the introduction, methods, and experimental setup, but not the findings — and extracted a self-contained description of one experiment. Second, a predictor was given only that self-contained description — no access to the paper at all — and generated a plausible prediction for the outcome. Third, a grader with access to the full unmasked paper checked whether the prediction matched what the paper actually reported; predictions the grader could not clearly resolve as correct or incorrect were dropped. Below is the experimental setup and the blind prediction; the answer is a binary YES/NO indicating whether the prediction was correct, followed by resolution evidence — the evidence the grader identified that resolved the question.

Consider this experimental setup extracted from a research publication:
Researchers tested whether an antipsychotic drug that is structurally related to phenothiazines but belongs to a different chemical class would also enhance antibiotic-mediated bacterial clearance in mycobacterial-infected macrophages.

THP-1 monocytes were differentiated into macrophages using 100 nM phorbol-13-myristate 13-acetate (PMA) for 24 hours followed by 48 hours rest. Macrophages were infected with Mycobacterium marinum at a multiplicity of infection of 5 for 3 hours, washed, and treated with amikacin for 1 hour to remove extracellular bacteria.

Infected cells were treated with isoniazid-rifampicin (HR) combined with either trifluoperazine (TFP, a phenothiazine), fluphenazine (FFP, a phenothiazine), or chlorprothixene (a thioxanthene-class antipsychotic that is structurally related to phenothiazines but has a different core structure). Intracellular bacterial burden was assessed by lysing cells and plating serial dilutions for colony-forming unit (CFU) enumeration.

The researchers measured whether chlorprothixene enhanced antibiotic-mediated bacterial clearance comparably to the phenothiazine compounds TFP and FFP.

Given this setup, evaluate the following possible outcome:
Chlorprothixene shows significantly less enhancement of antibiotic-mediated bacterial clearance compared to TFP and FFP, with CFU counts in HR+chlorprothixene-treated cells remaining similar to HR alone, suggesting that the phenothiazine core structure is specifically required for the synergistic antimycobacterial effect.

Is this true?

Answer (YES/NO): NO